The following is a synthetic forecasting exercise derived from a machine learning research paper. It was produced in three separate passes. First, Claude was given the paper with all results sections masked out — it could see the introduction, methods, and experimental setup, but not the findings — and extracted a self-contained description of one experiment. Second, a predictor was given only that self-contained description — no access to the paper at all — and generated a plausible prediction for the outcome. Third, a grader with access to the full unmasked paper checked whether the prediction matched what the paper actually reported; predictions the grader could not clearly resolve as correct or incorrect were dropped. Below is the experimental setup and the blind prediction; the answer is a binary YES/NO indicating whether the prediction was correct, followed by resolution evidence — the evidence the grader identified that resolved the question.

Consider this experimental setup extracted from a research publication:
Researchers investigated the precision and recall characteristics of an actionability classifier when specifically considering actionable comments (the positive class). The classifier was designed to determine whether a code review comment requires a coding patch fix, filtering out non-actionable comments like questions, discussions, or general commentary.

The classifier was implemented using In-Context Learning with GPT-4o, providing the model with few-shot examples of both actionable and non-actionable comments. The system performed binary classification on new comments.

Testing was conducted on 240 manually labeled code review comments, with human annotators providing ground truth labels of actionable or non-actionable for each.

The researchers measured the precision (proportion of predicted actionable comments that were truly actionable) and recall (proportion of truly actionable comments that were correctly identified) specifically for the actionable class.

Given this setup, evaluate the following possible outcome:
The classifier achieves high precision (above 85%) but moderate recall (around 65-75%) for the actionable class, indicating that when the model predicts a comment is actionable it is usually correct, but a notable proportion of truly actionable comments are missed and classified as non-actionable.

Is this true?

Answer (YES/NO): NO